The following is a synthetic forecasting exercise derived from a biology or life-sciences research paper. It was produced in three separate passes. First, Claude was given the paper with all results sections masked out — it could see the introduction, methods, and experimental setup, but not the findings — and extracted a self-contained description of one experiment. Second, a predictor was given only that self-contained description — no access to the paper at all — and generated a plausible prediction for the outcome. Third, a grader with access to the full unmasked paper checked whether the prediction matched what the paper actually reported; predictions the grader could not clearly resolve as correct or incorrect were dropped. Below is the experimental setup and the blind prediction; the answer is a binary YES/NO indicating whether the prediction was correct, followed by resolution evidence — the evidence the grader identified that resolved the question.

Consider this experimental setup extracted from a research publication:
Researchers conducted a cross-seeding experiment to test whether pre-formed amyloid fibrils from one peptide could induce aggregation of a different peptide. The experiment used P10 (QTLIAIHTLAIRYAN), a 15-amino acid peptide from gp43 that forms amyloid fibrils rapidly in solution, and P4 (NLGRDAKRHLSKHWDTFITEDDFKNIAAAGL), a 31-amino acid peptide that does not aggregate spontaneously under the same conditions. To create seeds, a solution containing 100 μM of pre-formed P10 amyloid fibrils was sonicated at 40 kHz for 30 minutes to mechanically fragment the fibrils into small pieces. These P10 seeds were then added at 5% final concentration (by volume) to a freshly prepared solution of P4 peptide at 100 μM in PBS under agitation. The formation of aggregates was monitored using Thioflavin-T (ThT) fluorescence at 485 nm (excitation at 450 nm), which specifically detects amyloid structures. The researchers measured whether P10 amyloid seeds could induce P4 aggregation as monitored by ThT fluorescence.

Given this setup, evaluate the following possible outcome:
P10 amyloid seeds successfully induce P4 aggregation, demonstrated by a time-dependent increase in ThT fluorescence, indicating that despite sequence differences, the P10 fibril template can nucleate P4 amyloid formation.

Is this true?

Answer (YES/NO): YES